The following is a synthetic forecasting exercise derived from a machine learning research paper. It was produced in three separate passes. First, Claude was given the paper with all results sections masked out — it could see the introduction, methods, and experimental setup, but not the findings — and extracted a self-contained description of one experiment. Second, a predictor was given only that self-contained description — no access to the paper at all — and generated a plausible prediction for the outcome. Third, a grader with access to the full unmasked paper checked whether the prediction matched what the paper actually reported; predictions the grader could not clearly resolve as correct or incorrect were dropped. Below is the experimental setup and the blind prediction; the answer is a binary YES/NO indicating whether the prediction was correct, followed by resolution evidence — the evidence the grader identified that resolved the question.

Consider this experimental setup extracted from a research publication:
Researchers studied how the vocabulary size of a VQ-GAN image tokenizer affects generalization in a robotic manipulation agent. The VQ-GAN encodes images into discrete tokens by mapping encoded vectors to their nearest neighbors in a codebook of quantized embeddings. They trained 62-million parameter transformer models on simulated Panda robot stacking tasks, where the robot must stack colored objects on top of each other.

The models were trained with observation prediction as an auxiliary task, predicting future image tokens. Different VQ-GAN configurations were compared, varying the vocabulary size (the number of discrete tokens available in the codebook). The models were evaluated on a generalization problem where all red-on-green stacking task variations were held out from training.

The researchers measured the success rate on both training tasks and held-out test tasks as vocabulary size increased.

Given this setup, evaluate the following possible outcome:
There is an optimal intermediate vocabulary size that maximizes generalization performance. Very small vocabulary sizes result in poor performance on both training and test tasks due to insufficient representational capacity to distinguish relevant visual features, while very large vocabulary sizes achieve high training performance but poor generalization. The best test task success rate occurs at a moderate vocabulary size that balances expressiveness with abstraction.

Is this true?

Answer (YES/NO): NO